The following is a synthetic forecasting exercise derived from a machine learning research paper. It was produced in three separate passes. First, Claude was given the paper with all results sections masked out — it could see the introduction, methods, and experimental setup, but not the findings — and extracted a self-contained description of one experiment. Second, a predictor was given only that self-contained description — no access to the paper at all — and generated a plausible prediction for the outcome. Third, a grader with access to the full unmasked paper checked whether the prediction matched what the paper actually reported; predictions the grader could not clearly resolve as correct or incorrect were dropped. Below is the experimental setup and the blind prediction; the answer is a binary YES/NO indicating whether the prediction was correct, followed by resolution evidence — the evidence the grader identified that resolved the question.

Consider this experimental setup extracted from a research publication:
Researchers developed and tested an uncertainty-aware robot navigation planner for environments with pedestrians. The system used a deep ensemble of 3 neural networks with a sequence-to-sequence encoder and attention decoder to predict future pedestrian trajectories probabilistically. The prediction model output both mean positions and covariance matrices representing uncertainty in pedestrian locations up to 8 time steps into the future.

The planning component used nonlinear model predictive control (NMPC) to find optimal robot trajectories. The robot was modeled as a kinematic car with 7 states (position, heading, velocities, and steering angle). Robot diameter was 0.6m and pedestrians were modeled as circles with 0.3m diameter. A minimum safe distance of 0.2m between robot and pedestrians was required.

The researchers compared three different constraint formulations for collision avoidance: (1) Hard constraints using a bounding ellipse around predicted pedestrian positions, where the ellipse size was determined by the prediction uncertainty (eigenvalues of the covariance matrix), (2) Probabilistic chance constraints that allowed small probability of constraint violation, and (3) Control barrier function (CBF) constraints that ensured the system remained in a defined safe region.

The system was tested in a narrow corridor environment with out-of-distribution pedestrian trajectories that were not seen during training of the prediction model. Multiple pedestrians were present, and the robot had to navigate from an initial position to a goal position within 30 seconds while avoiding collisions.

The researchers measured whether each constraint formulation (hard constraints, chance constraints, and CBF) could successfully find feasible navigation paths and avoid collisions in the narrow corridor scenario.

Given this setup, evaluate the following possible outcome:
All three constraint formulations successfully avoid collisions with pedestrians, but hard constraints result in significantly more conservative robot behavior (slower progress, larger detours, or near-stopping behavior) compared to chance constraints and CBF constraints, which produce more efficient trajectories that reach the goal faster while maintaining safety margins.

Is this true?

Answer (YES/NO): NO